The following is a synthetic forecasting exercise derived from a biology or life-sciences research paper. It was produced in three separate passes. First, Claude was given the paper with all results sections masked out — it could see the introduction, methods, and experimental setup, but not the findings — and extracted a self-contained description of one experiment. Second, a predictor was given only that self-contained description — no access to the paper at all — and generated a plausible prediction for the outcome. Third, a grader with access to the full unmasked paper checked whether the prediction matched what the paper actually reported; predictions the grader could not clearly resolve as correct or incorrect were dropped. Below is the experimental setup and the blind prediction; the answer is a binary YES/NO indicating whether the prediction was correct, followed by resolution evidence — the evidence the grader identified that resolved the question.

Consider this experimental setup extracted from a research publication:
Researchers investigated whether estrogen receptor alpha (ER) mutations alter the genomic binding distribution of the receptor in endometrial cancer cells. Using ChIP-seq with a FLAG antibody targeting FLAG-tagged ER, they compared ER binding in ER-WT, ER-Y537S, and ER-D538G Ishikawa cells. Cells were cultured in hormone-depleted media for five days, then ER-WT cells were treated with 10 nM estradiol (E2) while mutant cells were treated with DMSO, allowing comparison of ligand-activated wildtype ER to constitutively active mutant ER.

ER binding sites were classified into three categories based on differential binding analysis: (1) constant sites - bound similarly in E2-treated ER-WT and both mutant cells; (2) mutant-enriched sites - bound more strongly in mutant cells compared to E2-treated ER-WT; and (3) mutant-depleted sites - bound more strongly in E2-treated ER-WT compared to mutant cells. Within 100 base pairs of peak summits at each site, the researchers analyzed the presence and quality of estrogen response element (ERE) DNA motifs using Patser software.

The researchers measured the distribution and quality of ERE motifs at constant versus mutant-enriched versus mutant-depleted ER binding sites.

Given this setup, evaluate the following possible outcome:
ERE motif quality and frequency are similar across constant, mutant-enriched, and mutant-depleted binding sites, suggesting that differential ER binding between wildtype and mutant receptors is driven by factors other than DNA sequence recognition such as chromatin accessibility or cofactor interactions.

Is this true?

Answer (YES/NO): NO